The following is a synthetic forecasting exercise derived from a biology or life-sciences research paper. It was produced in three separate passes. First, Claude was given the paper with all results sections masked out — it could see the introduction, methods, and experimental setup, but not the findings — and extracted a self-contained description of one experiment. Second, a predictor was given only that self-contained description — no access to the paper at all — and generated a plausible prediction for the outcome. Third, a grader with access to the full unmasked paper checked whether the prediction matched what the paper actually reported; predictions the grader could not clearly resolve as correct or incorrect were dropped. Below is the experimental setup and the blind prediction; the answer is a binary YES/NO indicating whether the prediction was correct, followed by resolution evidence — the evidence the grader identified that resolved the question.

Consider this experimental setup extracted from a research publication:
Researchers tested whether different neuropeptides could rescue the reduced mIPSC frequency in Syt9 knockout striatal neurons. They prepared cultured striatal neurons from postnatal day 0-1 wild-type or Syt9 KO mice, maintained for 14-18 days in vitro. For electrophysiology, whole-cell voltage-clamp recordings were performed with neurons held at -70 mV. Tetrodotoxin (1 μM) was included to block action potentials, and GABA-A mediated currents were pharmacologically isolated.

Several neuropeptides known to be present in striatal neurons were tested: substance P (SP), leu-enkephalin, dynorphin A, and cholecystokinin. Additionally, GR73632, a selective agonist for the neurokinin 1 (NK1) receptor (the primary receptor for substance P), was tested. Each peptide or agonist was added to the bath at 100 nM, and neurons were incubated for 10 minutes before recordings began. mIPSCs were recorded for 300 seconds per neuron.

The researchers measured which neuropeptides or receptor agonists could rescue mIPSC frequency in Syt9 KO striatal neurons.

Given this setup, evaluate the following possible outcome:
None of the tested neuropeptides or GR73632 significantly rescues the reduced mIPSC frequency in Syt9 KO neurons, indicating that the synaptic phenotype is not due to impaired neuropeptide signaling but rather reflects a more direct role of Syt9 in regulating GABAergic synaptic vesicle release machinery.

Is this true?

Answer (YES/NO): NO